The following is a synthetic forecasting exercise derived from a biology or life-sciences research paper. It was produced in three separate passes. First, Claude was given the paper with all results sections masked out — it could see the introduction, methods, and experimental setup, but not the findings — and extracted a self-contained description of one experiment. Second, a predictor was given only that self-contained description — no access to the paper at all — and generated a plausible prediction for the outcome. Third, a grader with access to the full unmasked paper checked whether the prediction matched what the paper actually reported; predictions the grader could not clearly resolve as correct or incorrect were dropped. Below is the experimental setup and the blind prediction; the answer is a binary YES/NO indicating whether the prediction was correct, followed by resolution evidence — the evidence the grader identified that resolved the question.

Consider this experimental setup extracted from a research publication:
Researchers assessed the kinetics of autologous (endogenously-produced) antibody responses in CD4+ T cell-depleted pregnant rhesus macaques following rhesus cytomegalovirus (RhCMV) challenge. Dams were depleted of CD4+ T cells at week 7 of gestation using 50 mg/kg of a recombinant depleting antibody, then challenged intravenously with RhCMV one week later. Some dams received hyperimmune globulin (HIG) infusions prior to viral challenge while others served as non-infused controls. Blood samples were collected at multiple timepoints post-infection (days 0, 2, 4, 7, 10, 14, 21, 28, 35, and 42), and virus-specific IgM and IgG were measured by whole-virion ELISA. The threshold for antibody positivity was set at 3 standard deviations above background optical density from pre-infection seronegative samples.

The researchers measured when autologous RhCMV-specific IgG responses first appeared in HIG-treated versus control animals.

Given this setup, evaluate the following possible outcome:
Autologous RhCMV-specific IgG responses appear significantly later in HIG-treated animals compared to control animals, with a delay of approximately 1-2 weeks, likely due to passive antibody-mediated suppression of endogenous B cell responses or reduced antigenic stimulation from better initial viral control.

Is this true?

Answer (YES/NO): NO